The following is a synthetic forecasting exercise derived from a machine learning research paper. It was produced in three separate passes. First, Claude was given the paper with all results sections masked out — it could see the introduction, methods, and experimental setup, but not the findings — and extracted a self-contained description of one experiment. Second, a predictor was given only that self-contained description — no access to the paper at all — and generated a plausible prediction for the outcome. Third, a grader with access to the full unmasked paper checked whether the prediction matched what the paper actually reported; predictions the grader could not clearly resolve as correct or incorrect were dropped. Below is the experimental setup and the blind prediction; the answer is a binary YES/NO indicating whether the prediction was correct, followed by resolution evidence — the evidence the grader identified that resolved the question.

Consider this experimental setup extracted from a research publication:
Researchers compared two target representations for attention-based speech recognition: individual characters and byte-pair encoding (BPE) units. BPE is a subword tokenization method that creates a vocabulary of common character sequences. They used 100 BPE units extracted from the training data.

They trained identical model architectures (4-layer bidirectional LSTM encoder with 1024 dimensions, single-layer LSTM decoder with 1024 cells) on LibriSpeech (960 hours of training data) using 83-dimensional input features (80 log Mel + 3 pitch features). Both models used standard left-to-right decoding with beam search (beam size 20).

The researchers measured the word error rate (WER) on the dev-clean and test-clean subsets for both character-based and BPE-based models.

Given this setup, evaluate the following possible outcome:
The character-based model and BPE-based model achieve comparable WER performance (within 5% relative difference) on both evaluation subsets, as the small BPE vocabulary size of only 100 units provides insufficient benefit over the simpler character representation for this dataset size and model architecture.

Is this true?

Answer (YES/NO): YES